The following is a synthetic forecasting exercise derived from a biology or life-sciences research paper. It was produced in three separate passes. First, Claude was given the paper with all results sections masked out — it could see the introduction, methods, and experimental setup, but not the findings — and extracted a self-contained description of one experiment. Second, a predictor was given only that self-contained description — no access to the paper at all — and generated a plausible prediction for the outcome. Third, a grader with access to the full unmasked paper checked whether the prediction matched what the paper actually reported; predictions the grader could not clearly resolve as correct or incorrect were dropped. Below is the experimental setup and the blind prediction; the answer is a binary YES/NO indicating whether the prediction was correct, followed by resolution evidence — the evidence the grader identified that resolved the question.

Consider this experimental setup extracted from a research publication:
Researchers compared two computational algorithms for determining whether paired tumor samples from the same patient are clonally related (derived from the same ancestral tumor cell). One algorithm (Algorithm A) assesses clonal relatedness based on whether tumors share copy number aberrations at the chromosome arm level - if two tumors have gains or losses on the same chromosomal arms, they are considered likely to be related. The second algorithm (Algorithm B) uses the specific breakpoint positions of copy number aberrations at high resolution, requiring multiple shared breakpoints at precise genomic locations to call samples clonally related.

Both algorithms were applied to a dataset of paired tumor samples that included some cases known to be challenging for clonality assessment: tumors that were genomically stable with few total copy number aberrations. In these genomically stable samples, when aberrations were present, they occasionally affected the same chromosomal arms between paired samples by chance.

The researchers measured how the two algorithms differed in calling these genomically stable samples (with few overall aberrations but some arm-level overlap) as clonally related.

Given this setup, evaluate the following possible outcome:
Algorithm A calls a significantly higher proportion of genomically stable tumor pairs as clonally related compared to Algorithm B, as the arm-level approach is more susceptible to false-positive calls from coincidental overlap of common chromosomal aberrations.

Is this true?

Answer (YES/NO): YES